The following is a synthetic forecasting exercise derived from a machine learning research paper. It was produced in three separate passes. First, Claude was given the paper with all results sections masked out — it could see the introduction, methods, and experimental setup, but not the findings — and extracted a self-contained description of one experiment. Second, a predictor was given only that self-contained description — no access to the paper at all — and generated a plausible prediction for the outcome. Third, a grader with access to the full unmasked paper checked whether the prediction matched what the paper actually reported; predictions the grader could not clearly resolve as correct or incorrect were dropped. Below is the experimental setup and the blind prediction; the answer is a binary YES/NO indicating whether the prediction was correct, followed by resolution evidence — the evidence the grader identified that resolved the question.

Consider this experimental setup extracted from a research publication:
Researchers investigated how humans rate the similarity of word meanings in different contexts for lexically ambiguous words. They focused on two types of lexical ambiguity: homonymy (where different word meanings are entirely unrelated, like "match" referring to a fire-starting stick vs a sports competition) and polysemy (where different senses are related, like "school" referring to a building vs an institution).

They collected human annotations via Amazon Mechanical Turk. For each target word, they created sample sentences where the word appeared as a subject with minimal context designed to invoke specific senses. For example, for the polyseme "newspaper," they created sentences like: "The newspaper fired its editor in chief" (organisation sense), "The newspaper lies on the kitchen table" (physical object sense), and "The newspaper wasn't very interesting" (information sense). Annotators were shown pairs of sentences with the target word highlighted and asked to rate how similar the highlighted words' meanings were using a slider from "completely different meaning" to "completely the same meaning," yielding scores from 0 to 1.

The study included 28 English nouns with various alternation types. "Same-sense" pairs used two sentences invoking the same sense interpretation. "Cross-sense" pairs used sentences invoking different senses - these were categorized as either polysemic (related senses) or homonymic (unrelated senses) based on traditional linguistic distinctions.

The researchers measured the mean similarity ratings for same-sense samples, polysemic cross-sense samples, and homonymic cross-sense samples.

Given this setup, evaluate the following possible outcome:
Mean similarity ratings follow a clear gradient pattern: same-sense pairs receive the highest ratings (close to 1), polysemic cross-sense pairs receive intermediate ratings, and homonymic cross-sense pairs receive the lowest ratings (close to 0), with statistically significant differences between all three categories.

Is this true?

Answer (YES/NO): YES